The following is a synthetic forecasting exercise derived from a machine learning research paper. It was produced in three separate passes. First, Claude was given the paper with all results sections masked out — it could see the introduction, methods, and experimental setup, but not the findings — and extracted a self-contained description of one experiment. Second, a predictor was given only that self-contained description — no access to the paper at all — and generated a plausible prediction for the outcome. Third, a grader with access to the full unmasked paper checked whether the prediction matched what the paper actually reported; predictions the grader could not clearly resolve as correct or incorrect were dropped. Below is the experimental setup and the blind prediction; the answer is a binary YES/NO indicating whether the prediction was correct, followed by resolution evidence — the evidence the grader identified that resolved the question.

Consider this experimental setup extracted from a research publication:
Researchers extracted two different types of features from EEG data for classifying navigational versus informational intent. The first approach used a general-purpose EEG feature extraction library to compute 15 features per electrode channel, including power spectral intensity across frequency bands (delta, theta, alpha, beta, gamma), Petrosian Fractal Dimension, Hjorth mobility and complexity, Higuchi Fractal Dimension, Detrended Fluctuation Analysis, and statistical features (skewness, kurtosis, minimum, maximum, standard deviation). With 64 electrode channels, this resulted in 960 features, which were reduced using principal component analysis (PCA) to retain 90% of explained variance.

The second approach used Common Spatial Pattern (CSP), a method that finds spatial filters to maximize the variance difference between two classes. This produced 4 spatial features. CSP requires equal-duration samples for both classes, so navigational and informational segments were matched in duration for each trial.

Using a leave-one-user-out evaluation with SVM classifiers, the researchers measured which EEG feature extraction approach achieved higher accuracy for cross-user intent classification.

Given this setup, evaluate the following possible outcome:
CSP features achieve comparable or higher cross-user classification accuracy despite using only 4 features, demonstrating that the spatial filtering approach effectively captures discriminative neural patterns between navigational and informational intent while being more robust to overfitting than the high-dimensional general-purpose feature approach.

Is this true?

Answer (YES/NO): NO